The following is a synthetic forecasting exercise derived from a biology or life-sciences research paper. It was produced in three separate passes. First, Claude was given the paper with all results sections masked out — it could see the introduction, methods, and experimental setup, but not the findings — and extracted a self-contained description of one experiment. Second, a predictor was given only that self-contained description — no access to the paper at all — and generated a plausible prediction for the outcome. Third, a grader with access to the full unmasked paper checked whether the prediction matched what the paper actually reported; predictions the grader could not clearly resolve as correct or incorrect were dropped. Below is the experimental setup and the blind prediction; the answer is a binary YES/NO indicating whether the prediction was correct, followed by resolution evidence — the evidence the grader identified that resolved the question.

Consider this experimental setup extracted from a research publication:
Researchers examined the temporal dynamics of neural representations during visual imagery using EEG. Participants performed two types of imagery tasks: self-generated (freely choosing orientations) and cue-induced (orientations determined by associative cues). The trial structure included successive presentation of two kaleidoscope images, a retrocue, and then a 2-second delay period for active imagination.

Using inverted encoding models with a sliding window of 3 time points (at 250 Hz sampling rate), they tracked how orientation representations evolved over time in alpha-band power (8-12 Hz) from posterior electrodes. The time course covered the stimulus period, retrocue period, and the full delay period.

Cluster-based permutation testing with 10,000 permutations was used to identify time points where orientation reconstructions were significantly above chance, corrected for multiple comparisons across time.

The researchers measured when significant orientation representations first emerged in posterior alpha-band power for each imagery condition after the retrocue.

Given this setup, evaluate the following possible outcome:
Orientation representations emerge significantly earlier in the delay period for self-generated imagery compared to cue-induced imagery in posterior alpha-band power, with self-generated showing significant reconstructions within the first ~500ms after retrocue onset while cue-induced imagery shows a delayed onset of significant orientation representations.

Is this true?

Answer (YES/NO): NO